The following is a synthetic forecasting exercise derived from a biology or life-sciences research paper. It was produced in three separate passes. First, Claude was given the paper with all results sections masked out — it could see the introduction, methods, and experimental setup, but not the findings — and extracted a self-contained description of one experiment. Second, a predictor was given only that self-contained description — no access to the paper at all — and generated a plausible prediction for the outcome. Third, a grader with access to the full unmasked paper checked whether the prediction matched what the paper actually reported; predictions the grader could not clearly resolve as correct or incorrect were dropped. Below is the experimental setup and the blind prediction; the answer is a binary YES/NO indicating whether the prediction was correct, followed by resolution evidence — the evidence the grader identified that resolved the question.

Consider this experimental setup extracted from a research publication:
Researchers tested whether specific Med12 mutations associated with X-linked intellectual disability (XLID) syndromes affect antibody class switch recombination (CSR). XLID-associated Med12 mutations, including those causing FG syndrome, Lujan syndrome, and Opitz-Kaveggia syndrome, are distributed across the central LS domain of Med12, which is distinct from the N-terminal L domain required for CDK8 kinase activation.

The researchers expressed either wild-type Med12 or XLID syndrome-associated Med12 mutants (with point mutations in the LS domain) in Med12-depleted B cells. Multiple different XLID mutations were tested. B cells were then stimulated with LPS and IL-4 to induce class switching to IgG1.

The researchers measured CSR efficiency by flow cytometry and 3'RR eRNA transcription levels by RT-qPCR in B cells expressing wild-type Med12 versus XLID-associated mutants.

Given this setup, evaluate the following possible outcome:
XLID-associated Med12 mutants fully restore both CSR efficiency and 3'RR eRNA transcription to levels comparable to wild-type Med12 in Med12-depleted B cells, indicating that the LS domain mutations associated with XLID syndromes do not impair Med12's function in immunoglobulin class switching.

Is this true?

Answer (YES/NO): NO